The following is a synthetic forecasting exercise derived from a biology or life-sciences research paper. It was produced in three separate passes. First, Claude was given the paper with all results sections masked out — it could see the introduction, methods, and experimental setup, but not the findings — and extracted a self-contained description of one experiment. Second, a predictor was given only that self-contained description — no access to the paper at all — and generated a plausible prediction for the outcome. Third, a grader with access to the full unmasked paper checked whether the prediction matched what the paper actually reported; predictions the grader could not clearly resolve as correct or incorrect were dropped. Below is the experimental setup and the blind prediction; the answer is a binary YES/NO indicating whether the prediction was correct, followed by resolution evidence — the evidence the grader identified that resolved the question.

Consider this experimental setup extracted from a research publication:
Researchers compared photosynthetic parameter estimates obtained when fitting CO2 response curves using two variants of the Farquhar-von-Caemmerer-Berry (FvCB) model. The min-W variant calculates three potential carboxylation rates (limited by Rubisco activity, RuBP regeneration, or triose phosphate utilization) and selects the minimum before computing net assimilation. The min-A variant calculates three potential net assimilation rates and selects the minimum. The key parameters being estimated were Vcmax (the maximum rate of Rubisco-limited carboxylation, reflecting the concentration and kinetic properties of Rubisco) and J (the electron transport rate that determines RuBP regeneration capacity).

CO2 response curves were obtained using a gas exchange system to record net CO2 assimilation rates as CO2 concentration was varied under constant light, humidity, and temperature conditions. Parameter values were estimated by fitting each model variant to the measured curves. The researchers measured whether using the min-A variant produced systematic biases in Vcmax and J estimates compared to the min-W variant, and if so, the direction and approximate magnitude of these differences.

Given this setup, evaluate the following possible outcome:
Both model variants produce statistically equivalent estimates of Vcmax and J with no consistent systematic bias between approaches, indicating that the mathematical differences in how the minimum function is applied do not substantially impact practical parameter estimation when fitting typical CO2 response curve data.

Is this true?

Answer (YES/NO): NO